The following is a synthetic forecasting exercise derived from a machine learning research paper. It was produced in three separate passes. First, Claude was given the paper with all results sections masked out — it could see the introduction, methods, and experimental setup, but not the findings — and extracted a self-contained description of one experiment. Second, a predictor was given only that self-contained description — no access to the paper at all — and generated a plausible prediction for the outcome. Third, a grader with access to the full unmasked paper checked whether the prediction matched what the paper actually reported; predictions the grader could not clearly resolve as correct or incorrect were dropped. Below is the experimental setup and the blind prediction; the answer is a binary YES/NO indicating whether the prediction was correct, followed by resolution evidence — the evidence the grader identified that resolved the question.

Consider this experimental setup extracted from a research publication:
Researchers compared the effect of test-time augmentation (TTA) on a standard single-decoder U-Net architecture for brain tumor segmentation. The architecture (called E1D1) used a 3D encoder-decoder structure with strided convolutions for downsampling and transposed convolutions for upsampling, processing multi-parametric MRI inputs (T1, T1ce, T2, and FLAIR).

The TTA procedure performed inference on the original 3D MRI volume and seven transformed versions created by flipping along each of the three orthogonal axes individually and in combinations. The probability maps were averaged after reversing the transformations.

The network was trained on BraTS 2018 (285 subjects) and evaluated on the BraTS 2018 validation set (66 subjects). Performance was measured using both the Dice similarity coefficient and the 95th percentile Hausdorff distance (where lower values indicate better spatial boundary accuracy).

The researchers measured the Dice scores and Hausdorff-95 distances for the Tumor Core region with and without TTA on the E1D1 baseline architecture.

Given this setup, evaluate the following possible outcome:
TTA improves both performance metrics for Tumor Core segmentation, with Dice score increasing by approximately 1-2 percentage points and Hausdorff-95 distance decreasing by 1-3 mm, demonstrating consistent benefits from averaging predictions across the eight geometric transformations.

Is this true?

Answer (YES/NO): NO